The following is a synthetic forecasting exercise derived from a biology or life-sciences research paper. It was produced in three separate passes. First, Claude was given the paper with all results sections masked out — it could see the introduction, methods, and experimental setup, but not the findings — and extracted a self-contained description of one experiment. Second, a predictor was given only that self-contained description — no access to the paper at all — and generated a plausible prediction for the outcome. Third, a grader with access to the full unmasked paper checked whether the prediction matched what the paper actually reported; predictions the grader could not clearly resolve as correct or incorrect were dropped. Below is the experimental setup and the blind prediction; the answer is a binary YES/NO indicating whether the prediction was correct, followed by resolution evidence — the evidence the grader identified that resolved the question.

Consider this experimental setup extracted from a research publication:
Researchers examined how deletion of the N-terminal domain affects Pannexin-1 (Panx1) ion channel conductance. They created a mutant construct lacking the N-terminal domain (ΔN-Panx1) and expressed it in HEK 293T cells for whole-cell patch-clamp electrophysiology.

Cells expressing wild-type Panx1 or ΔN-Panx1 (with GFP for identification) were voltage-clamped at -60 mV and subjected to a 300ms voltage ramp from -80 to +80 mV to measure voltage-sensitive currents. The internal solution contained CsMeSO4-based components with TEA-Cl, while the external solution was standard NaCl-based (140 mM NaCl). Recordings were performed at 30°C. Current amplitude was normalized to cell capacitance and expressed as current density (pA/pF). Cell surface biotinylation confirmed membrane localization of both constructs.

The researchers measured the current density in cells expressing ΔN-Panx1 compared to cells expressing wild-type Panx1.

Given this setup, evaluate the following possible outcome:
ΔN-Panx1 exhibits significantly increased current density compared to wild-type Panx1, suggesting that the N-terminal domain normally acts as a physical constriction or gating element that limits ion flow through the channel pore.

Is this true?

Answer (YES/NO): NO